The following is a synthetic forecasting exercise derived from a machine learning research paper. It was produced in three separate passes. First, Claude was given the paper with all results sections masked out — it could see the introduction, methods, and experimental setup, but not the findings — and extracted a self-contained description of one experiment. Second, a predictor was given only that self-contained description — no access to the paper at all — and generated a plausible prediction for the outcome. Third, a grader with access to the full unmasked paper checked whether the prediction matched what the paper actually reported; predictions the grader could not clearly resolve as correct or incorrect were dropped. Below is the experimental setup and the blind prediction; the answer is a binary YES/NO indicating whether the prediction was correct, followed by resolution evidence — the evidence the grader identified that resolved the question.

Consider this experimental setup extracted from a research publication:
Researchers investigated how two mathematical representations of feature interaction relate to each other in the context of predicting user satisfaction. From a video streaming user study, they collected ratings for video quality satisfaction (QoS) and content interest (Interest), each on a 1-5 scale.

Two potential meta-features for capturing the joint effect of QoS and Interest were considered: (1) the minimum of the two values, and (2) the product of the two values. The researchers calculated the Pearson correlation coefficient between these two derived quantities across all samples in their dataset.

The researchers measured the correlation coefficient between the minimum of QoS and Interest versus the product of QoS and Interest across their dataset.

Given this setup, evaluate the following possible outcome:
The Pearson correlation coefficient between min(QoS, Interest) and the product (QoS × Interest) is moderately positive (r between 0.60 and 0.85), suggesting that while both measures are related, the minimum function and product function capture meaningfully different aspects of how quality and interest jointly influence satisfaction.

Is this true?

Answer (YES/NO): NO